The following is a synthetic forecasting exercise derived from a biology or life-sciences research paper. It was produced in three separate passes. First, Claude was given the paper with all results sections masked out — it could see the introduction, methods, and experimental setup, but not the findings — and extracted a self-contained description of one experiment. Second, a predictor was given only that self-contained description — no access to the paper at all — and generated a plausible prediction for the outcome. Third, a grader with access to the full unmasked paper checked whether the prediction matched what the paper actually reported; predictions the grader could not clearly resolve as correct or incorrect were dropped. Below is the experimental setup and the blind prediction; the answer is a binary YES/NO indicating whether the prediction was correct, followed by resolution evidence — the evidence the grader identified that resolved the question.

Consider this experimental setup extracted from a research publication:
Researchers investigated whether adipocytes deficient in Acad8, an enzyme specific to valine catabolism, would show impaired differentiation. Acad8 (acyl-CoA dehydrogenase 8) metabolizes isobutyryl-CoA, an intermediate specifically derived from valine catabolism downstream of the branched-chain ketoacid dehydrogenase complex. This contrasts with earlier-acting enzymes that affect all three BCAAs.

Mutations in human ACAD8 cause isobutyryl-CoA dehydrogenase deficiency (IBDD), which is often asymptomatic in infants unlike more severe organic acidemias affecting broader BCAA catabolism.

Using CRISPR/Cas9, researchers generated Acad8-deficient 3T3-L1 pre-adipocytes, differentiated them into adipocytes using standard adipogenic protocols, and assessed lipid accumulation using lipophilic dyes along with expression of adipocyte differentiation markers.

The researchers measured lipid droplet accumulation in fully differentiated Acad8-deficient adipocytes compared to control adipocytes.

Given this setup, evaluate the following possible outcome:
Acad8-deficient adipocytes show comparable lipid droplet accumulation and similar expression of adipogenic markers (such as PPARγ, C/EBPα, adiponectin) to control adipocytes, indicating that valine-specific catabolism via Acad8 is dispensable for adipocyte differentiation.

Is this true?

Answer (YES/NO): YES